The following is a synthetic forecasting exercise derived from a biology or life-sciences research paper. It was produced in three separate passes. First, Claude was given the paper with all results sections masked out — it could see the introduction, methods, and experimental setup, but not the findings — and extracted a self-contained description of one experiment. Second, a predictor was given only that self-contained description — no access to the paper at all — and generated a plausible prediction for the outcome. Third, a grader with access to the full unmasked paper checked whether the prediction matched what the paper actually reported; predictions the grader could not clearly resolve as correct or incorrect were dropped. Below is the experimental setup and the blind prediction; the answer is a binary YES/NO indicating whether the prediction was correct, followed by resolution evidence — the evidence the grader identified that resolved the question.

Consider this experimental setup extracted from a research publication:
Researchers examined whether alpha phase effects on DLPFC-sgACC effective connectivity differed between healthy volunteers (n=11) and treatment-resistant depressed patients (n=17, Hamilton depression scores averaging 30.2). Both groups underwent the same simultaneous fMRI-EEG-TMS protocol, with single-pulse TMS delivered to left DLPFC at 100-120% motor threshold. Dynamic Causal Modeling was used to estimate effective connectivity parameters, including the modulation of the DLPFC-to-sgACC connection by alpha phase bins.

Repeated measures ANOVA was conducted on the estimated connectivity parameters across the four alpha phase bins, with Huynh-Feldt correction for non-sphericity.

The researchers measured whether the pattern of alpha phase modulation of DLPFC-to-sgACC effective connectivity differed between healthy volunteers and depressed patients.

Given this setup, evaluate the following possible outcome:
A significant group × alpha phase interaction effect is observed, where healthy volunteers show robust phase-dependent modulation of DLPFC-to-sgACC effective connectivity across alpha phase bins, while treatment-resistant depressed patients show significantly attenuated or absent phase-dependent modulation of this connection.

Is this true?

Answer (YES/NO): NO